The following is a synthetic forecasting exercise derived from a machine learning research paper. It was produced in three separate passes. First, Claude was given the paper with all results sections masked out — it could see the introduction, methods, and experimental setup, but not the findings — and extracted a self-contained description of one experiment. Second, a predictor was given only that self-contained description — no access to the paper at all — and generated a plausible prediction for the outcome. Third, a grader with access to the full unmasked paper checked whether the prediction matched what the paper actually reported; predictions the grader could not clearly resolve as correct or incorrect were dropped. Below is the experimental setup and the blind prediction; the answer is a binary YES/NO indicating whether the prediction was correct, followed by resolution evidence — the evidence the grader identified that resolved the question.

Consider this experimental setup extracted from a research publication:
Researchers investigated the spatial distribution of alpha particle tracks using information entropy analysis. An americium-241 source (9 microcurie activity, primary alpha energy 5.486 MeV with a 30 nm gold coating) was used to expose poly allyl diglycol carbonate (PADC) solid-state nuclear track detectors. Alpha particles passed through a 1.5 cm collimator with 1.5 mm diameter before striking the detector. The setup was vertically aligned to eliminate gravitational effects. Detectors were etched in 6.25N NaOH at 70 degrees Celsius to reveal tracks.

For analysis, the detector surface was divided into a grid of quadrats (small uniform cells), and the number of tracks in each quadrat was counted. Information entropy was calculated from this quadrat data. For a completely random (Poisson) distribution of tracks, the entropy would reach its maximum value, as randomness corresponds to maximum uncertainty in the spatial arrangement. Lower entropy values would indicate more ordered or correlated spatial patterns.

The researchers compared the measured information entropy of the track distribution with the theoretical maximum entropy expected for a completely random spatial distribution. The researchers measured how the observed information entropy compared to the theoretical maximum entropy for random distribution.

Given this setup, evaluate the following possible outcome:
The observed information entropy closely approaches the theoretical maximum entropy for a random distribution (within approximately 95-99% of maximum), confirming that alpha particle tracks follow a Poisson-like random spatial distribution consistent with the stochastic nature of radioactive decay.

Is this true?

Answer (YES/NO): NO